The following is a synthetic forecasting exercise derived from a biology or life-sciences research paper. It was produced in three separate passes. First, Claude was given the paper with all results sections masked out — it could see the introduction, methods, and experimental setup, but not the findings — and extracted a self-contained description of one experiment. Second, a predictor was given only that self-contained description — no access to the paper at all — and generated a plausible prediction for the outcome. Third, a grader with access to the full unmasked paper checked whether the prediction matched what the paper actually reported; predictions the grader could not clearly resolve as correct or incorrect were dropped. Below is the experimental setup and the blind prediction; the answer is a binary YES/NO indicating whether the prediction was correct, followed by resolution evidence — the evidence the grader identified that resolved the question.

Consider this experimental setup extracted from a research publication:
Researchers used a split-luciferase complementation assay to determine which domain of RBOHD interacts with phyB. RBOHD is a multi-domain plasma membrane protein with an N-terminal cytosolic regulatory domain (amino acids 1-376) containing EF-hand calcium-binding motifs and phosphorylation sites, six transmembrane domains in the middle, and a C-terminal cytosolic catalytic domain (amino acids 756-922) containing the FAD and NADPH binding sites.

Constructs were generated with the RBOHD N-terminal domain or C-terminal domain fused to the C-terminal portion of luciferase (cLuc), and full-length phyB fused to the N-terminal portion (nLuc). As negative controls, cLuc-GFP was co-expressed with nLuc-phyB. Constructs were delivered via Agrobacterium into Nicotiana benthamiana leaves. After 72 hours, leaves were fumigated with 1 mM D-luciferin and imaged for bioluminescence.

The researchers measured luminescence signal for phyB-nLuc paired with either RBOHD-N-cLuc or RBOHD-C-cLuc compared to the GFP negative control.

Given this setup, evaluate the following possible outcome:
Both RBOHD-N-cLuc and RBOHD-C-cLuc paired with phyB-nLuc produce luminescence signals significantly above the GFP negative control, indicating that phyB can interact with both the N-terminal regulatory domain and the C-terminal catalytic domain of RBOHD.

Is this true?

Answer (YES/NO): YES